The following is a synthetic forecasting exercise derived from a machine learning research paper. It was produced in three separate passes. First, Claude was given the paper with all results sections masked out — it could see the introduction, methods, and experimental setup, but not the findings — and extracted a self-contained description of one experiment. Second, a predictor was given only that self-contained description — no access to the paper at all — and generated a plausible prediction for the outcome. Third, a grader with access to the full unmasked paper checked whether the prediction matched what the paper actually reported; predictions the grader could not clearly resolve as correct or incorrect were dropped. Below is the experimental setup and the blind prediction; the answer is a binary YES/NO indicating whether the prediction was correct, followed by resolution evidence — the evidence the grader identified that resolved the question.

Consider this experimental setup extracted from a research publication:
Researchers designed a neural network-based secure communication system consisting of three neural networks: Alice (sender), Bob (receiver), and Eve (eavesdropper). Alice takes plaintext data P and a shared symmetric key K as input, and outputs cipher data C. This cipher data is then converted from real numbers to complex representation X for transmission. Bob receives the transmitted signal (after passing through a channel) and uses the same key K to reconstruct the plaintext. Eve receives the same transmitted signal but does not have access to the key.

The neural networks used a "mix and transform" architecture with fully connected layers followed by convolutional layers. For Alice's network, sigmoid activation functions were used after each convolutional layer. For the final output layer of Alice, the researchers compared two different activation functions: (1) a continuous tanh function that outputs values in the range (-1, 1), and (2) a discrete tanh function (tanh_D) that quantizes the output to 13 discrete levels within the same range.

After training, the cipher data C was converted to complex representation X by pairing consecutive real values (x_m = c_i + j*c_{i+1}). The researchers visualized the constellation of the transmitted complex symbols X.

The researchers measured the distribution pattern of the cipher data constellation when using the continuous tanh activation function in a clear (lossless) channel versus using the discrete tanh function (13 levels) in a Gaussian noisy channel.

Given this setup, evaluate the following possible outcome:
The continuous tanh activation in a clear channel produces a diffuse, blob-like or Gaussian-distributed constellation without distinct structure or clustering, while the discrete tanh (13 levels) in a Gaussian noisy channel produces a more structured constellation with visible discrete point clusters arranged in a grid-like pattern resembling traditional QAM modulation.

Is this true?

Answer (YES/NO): YES